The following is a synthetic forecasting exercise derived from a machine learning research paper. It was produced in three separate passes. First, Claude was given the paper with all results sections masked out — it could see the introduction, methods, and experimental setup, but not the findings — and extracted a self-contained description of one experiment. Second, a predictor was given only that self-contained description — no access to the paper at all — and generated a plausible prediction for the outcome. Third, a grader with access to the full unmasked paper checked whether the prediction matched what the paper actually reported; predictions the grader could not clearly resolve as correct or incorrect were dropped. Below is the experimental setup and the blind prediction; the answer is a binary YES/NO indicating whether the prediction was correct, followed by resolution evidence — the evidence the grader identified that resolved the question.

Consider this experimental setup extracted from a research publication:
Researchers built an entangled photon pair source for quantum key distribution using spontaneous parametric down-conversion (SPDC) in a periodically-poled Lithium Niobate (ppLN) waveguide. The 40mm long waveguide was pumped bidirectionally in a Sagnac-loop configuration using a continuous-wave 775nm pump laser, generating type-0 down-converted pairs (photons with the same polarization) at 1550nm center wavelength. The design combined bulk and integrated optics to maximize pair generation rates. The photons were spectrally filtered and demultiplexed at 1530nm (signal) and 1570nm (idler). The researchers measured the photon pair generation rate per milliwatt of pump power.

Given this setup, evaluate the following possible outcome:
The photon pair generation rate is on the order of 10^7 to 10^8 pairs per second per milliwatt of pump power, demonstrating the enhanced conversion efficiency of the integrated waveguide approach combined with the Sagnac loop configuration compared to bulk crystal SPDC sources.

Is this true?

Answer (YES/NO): YES